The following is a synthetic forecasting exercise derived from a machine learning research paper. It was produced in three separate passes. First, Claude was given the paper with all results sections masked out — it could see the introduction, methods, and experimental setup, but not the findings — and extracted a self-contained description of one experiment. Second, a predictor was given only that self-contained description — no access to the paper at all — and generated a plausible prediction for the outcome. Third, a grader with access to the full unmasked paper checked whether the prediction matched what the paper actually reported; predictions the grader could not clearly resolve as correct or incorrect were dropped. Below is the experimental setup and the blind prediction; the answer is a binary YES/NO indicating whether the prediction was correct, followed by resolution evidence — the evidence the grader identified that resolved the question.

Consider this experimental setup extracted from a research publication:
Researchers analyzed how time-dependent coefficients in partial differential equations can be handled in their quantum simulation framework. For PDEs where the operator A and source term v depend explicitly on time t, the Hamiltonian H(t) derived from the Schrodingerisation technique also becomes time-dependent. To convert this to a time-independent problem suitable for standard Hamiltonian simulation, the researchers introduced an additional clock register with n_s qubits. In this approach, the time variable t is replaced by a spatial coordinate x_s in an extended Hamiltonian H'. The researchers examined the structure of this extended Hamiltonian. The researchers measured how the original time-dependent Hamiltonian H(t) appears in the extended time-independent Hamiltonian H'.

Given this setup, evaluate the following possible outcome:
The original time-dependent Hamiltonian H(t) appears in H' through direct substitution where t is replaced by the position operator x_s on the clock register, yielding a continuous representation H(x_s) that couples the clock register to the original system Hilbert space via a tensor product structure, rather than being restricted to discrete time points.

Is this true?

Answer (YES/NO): YES